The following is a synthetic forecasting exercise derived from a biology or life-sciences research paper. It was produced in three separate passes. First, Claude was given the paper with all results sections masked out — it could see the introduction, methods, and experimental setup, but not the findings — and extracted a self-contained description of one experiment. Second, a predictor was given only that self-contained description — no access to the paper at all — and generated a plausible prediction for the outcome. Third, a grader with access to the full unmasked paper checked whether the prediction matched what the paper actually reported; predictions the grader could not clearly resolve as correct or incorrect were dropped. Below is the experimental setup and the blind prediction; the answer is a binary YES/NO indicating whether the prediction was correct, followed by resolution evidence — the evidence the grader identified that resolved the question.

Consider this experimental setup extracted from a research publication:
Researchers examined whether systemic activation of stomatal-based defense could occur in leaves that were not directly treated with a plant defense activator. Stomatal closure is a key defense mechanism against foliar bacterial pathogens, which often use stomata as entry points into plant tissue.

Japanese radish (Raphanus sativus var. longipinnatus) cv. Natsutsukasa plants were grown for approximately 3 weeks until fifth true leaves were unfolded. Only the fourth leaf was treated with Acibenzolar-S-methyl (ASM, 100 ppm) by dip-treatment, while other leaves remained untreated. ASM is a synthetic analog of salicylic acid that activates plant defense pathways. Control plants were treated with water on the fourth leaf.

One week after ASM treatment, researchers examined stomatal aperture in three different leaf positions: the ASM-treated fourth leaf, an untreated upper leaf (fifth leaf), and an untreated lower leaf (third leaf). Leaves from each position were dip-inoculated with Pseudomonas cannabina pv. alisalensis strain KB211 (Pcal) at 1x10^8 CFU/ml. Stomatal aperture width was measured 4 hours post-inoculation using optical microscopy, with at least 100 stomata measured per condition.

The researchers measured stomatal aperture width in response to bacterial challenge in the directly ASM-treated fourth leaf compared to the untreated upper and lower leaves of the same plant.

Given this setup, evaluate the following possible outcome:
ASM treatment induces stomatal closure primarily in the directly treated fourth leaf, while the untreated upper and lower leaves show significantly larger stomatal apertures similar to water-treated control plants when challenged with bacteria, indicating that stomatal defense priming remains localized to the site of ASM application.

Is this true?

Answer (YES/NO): NO